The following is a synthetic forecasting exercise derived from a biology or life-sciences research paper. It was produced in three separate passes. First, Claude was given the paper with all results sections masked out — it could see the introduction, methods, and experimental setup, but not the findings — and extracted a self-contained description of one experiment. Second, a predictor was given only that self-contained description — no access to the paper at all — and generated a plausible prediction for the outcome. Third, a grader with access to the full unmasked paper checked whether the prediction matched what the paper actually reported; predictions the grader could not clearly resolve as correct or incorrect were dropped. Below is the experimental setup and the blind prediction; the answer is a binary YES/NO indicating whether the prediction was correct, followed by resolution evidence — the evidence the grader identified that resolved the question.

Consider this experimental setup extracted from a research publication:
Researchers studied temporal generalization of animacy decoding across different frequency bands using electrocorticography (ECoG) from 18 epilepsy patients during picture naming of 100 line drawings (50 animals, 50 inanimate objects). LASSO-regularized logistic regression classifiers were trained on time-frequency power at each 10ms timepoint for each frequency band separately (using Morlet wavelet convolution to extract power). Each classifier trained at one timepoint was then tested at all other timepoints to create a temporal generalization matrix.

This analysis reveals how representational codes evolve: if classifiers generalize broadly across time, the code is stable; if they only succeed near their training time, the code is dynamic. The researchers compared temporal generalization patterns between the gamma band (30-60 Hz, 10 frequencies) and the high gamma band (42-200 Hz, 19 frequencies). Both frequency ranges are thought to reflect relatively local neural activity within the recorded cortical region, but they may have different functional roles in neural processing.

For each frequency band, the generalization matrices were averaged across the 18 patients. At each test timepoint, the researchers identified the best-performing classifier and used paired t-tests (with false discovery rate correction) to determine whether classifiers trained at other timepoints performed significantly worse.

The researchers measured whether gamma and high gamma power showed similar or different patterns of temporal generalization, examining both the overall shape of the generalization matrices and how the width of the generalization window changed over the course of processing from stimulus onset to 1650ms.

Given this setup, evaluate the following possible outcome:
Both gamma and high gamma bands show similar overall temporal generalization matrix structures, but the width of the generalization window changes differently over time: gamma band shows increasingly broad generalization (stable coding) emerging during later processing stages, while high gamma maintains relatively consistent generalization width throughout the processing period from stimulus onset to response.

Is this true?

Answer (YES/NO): NO